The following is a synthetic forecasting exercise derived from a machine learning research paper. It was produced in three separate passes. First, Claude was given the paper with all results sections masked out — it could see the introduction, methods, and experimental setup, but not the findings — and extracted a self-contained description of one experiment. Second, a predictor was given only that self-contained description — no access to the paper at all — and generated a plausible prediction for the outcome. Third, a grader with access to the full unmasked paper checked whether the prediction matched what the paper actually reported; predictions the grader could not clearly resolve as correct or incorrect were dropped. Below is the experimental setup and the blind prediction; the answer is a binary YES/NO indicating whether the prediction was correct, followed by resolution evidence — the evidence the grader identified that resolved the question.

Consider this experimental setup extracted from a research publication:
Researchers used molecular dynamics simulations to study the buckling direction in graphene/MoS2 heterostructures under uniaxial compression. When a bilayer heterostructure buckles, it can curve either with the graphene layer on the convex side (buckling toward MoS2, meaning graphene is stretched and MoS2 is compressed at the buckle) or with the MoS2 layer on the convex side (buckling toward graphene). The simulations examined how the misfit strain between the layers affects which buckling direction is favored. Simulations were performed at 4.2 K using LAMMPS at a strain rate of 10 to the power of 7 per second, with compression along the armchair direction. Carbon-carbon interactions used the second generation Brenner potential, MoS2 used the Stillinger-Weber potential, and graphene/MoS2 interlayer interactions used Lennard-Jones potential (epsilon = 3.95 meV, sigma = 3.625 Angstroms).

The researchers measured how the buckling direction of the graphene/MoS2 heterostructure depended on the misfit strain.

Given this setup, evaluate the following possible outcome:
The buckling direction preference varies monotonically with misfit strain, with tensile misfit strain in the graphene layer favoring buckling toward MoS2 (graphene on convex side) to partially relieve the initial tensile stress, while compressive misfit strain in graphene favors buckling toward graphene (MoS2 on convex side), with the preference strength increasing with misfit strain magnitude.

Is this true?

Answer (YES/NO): YES